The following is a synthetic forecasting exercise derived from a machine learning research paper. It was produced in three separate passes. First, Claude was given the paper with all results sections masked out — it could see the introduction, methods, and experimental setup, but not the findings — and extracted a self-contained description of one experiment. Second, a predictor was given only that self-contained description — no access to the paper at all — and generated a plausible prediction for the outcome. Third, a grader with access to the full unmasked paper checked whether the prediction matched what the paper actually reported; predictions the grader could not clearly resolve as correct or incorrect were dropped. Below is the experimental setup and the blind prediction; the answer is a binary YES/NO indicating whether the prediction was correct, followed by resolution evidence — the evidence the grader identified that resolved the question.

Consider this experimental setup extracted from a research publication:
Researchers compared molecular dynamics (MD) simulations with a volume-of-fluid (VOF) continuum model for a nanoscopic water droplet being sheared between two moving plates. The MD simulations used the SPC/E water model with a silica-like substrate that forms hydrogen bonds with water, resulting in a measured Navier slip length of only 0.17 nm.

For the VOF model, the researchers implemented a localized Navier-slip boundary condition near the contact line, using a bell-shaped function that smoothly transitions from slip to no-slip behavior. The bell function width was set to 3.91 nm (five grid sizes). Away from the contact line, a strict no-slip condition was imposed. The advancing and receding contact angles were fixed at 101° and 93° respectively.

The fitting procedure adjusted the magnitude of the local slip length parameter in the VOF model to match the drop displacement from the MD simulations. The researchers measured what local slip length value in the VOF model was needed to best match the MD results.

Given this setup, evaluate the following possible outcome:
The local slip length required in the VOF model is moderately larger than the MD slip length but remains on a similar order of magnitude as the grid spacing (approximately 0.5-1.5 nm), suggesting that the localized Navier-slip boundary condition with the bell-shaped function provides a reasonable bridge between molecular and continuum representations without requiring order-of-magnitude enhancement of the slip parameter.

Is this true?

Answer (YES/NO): NO